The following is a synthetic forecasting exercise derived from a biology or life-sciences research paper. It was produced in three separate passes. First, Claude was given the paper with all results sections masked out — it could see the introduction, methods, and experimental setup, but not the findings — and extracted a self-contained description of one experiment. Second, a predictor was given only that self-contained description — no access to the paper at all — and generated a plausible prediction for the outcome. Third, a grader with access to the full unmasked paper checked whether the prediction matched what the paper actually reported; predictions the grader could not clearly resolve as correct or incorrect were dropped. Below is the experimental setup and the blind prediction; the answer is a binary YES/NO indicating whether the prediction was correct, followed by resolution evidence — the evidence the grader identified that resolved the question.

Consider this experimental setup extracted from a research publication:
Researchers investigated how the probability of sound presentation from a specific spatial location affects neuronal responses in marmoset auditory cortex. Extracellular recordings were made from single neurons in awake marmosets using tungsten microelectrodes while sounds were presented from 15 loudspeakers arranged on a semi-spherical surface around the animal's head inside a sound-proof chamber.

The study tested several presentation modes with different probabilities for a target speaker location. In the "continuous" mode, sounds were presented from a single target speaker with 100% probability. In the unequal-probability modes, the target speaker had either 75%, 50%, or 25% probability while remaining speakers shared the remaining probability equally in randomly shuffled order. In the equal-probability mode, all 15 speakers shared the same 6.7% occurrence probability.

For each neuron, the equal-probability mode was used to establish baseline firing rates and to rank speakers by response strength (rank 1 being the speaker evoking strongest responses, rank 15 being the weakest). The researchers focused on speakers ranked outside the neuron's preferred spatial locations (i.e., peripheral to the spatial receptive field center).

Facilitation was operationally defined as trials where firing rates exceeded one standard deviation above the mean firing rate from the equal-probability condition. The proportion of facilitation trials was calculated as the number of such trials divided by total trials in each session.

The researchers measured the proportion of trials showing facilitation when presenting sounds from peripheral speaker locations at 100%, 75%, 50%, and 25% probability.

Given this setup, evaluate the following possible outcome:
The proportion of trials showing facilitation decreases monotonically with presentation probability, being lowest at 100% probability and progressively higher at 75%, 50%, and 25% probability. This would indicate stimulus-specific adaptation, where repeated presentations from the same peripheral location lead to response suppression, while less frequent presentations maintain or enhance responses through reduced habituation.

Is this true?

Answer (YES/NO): NO